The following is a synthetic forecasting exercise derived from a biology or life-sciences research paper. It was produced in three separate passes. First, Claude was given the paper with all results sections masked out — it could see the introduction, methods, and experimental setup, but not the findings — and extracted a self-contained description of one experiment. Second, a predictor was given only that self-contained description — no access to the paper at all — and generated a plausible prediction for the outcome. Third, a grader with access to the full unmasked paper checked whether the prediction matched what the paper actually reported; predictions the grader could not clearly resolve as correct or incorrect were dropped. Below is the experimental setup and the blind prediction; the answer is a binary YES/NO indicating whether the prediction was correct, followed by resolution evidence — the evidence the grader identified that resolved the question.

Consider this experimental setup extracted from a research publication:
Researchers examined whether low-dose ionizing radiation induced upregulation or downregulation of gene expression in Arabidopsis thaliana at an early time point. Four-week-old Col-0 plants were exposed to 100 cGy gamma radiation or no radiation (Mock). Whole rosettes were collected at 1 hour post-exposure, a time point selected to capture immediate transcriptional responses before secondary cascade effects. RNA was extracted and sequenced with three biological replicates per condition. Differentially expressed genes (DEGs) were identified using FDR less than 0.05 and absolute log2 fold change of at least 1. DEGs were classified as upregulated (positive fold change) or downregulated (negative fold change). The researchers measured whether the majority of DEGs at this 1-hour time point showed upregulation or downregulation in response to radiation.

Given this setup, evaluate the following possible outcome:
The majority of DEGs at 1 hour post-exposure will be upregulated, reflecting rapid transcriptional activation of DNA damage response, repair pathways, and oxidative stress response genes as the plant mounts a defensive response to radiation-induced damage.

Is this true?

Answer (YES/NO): NO